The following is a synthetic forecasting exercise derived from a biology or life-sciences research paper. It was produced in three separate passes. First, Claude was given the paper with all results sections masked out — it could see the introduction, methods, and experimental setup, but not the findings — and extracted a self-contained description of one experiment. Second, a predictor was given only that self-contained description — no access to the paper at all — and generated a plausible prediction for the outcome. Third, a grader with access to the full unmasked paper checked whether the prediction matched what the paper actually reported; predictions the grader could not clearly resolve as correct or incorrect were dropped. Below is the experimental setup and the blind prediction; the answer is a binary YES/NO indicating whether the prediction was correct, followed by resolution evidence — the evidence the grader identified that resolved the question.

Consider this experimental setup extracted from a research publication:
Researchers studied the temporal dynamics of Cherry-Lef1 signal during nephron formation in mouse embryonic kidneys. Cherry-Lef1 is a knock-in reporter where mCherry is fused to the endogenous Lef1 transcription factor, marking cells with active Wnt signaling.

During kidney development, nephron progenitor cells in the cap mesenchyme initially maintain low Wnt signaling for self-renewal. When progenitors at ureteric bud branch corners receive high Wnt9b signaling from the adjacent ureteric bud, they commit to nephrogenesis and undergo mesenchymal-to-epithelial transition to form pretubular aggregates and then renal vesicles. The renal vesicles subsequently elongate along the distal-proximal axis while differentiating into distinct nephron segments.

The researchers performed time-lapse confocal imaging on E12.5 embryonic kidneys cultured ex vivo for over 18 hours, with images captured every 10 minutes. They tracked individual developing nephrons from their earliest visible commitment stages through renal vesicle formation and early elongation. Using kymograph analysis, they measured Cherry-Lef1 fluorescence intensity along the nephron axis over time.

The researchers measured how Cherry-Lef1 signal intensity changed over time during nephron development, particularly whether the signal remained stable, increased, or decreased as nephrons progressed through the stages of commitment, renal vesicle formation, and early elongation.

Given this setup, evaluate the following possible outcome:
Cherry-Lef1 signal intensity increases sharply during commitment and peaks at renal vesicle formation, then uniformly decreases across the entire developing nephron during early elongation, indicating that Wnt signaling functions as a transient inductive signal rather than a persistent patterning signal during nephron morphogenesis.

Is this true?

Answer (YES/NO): NO